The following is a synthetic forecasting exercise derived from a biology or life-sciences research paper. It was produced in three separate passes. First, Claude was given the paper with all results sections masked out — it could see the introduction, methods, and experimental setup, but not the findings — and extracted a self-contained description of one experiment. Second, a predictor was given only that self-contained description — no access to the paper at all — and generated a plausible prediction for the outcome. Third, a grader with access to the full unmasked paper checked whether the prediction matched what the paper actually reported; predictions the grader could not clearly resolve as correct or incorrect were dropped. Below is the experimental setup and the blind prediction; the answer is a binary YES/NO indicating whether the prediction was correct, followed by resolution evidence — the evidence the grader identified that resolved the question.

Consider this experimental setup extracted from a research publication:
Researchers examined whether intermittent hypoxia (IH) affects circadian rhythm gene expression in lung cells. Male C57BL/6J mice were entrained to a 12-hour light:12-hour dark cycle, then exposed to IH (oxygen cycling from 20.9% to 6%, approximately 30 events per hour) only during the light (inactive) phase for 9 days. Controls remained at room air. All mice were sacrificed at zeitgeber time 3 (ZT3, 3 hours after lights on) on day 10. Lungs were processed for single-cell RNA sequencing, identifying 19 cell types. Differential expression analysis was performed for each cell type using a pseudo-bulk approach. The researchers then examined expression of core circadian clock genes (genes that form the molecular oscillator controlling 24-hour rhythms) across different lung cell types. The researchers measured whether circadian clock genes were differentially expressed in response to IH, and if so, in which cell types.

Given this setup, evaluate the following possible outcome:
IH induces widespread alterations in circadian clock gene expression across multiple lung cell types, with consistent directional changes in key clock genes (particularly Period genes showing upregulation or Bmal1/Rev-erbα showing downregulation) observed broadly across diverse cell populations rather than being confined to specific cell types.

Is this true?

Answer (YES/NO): YES